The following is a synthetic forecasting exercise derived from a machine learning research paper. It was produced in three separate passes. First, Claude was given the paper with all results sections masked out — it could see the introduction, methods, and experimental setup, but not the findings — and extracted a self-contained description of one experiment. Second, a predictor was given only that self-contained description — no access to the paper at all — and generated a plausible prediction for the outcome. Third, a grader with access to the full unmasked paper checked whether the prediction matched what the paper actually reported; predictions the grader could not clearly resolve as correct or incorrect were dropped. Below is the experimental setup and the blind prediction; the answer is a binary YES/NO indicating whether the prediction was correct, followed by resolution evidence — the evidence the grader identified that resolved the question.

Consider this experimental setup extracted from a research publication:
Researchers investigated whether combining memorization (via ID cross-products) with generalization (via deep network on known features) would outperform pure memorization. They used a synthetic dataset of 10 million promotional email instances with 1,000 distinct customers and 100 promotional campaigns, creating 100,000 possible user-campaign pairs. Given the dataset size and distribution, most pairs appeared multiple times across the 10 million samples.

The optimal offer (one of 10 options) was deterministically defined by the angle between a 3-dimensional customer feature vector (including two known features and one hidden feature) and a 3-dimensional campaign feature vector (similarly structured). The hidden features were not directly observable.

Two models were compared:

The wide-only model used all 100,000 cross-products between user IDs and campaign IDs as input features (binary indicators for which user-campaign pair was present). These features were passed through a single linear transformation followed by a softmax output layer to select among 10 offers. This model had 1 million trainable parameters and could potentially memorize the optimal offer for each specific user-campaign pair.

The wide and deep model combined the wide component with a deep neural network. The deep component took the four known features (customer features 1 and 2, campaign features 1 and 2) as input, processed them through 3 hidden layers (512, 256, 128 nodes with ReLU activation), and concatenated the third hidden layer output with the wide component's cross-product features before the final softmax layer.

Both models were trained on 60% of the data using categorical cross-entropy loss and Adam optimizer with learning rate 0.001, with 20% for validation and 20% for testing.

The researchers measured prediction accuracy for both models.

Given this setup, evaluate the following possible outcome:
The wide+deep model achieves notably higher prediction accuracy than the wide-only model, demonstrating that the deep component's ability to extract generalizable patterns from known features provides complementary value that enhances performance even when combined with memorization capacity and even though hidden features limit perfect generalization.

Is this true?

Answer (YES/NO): YES